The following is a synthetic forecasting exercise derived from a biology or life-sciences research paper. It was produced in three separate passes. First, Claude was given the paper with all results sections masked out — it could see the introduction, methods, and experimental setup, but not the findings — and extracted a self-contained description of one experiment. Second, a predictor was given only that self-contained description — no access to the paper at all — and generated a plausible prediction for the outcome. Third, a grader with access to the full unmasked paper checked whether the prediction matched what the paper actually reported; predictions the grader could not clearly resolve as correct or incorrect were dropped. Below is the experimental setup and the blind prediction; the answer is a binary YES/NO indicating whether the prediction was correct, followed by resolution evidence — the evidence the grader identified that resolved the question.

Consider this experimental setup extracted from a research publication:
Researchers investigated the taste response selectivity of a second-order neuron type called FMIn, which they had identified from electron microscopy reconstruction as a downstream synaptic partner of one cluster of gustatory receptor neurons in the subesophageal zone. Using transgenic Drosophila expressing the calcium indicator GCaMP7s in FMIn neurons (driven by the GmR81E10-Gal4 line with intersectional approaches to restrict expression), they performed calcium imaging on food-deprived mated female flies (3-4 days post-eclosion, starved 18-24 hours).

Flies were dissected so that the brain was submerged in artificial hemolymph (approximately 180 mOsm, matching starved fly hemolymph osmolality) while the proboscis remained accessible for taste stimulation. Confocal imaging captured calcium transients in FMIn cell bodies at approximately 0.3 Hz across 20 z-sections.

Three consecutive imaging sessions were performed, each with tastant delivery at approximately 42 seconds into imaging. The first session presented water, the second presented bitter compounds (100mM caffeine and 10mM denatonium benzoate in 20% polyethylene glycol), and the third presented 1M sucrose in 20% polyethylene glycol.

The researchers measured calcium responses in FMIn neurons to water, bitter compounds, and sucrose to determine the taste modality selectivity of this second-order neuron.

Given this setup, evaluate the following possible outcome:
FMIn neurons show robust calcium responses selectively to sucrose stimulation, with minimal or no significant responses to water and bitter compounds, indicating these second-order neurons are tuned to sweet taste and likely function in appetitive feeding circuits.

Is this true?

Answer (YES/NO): YES